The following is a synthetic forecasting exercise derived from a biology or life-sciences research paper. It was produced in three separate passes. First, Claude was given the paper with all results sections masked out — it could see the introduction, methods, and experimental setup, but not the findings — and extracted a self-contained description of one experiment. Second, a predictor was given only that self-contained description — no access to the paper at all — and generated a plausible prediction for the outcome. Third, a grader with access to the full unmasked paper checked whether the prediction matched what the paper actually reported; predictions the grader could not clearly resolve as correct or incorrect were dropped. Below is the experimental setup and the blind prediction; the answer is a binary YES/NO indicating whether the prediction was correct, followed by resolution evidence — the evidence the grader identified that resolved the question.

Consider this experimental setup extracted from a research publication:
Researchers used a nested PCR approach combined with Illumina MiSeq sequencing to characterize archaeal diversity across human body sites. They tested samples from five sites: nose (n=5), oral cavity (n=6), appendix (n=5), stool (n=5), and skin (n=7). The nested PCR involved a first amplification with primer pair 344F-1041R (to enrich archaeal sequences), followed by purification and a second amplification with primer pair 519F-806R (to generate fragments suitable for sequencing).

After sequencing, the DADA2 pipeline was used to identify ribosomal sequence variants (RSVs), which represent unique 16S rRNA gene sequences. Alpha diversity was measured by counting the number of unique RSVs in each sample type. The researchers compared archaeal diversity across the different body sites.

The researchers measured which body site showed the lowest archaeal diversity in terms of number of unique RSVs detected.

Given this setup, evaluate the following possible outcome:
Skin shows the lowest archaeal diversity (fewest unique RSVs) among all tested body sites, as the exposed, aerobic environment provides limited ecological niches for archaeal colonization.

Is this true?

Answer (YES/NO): NO